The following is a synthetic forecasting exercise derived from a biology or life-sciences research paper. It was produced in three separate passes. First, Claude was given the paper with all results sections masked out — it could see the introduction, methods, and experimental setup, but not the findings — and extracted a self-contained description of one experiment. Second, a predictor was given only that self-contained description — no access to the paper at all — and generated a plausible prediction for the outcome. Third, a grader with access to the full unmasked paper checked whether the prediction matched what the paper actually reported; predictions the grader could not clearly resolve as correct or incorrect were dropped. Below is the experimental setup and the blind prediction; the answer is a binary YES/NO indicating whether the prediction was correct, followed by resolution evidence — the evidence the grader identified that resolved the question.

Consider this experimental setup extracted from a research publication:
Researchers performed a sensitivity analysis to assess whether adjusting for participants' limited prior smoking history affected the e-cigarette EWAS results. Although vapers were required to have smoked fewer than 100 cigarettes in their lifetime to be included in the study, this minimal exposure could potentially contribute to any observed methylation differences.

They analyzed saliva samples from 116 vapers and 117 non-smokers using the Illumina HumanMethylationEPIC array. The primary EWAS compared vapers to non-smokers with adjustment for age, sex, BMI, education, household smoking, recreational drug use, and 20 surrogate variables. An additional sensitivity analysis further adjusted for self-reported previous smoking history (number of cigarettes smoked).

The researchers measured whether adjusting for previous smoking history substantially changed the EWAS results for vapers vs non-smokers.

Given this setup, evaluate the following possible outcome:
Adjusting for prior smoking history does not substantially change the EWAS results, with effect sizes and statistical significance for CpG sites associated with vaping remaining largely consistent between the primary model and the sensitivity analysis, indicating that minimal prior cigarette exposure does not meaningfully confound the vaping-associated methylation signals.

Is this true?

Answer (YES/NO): NO